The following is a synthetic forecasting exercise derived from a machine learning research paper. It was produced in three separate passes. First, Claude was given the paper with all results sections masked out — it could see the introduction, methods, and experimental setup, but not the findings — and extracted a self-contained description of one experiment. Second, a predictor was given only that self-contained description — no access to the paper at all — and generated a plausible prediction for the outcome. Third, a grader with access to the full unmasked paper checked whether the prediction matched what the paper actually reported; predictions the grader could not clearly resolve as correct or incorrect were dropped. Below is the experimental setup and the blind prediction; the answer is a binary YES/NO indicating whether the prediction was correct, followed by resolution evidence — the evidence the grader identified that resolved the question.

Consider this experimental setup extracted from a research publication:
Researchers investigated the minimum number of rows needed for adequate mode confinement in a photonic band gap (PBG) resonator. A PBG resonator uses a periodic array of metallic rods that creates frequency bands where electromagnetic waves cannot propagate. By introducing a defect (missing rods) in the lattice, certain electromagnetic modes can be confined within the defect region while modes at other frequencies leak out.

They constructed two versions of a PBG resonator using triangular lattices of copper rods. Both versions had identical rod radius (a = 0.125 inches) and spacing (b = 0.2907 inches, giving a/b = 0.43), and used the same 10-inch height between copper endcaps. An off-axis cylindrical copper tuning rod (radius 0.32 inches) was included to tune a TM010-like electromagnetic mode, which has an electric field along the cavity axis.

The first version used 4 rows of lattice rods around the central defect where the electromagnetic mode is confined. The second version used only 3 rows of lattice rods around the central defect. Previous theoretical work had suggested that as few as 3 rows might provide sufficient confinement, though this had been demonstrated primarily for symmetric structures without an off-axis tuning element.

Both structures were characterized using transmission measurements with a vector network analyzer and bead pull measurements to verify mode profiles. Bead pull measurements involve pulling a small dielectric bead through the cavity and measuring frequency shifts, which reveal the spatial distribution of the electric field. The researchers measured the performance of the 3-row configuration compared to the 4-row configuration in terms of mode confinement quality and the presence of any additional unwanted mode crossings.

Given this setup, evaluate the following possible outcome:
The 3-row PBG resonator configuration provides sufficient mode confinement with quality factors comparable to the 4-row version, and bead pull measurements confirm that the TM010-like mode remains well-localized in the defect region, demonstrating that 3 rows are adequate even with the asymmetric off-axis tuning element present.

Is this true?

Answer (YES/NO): YES